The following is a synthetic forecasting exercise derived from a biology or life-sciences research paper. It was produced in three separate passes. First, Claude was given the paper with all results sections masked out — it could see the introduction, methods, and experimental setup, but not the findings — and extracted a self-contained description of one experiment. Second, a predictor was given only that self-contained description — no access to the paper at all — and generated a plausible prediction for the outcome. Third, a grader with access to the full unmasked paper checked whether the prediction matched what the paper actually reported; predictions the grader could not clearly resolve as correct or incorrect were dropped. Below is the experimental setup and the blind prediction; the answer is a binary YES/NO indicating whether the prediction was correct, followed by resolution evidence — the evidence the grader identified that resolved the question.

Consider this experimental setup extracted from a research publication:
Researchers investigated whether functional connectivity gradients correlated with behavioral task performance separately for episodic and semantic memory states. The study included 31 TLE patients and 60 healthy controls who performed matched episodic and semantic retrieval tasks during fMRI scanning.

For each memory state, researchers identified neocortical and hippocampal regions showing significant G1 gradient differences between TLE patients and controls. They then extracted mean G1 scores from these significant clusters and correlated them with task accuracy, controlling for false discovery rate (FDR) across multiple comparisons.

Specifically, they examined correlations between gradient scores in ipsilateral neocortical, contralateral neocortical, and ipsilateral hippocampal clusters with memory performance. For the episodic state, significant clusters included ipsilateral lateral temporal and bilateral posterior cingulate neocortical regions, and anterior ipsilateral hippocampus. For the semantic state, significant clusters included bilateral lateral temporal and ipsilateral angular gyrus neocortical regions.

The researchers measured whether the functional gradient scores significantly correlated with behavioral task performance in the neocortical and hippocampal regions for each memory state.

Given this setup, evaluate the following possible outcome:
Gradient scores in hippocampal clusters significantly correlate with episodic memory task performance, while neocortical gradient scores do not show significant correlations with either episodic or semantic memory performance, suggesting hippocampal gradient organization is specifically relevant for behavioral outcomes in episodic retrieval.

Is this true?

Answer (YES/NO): NO